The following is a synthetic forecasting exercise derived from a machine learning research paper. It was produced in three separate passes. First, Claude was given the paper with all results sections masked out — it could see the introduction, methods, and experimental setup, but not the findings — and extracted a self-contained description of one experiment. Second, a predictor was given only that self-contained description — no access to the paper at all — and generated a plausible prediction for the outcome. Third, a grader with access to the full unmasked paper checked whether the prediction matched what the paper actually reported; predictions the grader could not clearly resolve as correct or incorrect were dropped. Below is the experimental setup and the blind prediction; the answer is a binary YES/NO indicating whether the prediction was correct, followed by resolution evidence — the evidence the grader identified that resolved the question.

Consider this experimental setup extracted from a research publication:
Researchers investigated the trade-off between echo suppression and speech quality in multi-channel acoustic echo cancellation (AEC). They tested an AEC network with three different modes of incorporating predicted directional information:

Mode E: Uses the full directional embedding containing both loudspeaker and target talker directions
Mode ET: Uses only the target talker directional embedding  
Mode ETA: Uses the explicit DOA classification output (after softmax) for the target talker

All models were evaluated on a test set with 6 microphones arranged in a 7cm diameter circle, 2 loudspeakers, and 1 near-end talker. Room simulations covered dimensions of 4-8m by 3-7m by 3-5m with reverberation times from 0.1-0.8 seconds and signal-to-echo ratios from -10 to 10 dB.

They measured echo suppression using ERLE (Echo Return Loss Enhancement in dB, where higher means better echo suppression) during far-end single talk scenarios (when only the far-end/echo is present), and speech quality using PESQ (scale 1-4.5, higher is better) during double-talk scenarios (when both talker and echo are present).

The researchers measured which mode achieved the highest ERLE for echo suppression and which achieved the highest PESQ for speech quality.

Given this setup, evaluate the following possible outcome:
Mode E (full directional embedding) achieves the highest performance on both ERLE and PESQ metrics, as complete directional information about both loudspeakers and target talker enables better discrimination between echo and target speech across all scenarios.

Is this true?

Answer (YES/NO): NO